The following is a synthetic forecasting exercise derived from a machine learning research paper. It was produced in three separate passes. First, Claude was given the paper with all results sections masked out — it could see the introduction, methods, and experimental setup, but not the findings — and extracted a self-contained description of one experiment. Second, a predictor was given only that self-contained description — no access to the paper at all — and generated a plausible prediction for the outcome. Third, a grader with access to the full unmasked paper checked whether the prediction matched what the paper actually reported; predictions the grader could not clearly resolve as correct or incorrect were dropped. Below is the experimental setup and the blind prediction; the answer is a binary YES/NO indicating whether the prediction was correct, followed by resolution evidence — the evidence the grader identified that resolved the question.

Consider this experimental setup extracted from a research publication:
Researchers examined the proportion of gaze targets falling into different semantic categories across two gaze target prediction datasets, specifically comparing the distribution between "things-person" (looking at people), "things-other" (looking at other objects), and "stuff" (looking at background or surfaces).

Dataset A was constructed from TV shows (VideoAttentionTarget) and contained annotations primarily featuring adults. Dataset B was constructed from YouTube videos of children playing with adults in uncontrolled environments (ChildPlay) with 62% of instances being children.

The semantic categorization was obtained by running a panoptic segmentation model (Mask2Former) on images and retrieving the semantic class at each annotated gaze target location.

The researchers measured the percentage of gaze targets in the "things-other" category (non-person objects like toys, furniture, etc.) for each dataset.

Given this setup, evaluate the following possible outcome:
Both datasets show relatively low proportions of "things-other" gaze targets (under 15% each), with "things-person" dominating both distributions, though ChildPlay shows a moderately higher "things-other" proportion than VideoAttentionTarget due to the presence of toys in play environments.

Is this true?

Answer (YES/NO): NO